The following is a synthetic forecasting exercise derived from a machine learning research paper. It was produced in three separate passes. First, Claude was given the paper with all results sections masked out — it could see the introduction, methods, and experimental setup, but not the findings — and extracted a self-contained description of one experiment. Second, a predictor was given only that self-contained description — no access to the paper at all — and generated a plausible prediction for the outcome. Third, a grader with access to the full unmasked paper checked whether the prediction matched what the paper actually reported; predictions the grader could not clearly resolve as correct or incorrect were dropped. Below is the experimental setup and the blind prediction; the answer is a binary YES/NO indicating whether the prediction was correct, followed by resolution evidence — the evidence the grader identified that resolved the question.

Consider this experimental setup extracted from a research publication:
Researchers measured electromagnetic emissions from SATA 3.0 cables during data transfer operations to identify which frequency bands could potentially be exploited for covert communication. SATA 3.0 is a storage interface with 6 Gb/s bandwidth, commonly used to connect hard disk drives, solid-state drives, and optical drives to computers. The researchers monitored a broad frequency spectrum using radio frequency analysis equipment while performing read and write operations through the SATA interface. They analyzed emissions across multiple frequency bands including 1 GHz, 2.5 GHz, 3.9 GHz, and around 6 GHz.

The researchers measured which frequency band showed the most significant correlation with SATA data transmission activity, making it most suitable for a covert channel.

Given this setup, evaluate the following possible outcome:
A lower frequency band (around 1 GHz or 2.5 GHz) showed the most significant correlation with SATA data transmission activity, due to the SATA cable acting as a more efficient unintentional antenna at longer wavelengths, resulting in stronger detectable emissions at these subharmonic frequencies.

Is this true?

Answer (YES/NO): NO